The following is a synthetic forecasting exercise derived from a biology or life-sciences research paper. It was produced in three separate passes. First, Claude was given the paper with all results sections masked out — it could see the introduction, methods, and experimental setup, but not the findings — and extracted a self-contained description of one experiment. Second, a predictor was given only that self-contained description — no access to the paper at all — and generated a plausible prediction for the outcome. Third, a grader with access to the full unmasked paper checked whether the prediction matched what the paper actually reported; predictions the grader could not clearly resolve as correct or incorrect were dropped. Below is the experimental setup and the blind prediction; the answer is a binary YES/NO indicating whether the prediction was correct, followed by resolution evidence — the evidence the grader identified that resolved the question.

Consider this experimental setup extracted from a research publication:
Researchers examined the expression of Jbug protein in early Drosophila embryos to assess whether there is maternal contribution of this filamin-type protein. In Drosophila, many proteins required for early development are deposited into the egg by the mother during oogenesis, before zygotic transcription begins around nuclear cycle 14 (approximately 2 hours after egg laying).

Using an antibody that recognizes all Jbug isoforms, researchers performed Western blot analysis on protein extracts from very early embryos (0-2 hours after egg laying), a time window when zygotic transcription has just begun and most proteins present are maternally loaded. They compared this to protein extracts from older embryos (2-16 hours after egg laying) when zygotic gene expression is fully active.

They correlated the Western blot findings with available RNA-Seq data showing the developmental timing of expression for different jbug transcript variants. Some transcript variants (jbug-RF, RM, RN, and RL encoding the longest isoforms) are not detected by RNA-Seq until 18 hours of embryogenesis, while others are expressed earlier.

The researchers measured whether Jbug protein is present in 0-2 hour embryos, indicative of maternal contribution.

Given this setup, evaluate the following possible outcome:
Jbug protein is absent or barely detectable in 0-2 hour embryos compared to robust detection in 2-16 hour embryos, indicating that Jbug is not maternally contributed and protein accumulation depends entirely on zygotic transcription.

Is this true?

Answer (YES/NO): NO